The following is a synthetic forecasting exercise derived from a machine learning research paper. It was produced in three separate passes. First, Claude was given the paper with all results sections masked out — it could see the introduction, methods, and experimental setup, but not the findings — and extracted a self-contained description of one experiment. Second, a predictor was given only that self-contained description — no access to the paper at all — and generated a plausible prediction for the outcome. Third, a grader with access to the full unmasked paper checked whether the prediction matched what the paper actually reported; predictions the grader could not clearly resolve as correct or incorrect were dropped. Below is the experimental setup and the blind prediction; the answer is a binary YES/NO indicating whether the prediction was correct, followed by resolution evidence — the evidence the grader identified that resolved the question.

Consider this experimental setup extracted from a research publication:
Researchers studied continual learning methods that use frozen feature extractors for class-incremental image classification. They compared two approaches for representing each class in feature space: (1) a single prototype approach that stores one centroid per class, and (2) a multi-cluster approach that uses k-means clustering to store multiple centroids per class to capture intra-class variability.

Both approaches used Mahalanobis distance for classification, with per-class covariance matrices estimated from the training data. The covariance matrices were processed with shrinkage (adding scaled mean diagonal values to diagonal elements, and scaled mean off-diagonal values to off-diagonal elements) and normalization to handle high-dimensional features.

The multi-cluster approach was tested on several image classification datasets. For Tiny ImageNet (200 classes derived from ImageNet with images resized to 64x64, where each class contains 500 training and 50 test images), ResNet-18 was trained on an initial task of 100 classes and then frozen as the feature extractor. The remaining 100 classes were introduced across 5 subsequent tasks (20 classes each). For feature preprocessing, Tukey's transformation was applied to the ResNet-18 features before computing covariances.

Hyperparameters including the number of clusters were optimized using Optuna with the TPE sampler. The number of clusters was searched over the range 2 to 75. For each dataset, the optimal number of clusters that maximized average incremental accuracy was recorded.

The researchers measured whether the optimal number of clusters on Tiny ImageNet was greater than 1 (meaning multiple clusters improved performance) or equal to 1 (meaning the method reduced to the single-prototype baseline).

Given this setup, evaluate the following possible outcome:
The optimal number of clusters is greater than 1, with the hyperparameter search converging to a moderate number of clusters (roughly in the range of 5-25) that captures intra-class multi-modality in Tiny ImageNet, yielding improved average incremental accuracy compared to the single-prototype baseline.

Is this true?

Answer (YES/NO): NO